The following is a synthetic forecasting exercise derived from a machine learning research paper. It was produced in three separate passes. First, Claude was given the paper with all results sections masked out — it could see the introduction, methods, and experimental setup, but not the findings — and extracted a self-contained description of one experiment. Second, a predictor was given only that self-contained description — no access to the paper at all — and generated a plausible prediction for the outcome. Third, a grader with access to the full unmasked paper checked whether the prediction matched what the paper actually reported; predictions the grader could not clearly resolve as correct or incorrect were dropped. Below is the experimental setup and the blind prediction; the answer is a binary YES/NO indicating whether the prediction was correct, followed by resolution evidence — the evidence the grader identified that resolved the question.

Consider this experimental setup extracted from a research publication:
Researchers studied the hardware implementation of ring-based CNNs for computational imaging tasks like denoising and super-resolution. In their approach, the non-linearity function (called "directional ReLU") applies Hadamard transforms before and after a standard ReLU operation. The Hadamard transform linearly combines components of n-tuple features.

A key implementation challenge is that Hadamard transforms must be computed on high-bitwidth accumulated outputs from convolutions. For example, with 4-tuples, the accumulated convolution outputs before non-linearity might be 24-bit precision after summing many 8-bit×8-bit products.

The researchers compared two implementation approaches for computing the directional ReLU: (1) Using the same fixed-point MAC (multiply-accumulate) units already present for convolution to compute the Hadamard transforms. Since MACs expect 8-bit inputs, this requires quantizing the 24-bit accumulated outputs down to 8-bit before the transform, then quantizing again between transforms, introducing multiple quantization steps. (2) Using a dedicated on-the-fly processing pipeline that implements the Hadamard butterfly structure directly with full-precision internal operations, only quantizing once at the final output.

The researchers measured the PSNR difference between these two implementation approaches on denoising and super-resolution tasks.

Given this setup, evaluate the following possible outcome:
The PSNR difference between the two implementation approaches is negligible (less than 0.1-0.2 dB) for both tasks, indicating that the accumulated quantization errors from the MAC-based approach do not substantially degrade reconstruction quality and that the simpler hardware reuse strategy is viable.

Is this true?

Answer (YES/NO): NO